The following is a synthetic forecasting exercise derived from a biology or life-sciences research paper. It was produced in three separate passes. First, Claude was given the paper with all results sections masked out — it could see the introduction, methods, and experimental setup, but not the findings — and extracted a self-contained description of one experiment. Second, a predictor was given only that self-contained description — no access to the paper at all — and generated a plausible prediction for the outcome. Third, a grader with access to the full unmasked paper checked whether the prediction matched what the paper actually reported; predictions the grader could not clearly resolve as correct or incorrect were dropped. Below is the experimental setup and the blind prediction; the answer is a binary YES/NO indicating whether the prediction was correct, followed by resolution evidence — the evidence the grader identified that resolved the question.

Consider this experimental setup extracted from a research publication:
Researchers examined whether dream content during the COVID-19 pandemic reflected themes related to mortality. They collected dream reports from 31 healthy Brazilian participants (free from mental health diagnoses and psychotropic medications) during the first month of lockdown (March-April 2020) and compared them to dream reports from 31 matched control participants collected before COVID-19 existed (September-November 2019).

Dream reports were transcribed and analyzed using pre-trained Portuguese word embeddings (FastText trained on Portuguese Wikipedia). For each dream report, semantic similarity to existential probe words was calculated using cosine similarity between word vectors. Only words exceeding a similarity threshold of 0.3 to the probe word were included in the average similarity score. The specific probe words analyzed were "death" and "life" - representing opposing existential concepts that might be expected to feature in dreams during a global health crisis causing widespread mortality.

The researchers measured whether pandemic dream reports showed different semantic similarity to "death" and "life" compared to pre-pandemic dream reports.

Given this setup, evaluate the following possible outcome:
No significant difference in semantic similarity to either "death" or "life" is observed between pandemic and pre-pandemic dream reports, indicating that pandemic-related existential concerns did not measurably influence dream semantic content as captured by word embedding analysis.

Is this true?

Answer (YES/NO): YES